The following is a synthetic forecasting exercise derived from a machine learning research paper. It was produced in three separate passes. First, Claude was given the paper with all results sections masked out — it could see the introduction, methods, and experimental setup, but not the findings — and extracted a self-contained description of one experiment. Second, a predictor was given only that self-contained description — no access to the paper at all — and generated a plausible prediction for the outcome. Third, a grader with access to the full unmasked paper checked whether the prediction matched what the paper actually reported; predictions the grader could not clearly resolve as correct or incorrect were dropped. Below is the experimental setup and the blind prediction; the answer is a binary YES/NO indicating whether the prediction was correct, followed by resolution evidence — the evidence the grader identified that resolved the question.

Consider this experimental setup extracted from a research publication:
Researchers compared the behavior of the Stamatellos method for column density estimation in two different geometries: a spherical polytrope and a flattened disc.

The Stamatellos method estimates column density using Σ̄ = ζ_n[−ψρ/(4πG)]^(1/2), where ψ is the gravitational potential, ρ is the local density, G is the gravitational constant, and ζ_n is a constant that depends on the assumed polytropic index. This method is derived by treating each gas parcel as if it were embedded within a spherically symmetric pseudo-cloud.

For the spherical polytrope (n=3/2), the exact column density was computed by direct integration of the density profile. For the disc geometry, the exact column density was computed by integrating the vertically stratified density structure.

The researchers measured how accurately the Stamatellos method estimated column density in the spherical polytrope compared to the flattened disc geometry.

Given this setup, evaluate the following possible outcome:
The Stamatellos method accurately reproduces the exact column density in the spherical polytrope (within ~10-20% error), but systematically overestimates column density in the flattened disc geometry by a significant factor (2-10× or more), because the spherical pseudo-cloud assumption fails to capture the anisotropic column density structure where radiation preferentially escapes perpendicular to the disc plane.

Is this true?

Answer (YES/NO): NO